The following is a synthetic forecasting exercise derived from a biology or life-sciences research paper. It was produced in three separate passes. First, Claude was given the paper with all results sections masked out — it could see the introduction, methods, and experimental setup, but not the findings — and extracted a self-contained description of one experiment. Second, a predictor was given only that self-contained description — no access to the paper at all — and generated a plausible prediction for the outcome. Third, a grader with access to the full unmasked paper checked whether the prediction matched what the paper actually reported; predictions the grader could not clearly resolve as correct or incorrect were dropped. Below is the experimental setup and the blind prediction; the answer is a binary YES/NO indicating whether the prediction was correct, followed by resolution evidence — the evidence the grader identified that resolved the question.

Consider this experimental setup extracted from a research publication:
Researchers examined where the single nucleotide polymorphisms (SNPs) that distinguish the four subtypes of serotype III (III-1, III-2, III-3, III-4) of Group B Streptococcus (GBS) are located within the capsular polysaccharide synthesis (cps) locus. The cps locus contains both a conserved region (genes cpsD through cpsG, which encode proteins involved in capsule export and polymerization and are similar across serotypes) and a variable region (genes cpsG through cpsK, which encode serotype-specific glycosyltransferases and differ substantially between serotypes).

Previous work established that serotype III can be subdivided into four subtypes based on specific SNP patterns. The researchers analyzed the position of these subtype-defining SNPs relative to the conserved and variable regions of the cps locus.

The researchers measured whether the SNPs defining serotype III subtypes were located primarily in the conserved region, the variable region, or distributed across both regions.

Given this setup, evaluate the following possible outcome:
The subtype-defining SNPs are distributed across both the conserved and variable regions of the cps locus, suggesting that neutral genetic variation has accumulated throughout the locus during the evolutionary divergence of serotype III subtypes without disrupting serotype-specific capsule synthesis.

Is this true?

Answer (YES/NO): NO